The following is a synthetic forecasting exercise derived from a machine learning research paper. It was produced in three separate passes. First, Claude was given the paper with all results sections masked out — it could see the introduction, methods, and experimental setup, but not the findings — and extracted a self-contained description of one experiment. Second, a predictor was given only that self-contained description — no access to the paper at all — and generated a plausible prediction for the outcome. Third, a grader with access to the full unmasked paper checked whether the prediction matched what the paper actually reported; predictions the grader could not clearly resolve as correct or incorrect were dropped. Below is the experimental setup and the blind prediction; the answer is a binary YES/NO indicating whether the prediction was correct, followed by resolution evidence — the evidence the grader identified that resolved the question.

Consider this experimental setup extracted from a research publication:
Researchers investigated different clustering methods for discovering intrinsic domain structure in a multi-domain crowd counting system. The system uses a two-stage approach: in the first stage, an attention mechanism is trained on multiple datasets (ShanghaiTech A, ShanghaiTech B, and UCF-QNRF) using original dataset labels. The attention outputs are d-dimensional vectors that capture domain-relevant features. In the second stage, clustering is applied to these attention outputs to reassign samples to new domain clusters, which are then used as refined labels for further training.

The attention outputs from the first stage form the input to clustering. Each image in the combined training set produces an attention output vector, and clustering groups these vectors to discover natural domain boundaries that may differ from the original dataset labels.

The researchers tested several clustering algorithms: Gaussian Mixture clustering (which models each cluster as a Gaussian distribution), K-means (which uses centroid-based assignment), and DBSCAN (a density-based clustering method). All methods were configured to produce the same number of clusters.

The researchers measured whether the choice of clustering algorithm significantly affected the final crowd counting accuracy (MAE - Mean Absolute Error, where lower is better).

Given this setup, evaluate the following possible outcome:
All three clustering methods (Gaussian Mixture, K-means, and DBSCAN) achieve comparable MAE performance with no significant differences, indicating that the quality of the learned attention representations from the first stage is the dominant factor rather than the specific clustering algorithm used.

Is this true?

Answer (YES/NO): YES